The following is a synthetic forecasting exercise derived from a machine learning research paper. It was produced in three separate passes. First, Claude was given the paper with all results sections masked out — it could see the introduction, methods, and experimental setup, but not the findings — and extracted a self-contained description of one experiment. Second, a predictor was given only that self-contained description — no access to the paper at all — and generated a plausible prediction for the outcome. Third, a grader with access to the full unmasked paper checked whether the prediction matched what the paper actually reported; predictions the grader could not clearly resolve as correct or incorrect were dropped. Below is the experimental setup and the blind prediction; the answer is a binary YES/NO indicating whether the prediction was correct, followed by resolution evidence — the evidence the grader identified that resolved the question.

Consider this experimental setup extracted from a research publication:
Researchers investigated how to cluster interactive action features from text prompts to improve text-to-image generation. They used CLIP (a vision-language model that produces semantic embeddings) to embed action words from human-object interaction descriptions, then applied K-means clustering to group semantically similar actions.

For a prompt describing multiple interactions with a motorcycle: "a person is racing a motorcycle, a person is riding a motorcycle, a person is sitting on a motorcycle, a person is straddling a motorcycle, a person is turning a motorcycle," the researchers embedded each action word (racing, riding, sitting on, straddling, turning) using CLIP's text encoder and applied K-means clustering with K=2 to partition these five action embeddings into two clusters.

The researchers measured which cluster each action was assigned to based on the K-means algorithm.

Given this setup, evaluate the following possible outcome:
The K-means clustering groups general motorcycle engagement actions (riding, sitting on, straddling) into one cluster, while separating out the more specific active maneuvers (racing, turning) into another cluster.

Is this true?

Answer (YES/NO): NO